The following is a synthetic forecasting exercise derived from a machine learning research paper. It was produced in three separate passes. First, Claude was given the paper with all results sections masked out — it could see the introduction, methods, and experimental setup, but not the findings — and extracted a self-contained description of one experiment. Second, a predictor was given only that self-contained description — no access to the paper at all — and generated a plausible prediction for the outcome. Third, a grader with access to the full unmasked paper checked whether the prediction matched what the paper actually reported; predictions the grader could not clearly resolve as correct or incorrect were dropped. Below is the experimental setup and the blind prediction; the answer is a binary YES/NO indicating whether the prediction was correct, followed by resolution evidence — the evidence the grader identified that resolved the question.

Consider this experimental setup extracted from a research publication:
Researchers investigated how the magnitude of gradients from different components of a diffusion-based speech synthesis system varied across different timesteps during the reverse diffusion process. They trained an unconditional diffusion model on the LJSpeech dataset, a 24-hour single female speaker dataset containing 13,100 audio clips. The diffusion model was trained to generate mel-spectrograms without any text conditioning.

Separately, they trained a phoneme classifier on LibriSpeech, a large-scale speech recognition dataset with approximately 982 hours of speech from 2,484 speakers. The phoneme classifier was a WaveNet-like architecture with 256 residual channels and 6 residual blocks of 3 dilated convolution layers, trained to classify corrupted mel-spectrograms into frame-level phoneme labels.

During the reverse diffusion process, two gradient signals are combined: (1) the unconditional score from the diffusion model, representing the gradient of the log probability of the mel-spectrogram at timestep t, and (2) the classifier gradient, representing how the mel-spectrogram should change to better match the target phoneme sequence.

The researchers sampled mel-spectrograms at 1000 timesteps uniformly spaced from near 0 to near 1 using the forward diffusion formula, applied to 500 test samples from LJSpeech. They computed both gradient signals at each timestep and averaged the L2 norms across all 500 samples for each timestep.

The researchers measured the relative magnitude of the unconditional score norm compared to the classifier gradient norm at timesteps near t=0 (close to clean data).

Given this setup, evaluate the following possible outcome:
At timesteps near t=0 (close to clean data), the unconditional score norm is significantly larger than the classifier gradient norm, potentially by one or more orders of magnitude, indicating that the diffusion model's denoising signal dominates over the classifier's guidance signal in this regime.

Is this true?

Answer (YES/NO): YES